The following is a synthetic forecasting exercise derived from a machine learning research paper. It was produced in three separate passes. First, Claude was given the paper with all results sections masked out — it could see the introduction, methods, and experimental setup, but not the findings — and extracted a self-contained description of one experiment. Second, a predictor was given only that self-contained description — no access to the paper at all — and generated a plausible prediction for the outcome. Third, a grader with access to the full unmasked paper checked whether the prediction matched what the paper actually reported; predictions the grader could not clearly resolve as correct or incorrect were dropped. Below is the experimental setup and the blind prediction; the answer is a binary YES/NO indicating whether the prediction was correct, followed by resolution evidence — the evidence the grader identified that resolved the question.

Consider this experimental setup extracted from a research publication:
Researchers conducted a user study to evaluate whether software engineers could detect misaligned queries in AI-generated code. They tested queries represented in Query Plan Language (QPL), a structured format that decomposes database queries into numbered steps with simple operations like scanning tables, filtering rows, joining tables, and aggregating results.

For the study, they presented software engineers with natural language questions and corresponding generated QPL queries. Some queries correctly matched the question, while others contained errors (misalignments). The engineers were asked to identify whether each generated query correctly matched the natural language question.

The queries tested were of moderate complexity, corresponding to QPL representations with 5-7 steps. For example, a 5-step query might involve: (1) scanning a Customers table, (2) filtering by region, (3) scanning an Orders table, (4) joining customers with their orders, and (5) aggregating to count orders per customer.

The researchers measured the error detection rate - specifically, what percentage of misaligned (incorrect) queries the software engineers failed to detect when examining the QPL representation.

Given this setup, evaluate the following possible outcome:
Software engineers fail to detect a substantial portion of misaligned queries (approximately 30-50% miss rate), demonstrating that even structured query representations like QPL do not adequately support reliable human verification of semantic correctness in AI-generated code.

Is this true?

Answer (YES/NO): YES